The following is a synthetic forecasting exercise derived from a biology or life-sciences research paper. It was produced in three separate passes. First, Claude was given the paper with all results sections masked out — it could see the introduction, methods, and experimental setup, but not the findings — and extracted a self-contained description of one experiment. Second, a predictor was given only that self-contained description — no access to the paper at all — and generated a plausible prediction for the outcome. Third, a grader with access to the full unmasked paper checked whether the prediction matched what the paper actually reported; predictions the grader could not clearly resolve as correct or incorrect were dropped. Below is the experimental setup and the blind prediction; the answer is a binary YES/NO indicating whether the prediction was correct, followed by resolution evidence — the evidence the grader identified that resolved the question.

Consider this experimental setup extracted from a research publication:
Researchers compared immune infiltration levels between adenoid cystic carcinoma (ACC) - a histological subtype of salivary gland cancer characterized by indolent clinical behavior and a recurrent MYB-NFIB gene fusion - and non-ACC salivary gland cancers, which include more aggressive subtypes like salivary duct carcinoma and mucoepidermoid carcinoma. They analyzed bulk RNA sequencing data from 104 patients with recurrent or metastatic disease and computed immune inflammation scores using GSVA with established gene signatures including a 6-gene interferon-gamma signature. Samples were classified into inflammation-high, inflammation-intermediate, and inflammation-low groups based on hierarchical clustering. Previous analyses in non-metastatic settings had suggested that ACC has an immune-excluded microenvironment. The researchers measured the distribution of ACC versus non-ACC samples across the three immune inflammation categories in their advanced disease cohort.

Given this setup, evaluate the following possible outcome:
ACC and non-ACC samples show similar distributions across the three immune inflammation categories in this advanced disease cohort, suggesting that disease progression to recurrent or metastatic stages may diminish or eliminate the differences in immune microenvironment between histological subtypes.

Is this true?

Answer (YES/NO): NO